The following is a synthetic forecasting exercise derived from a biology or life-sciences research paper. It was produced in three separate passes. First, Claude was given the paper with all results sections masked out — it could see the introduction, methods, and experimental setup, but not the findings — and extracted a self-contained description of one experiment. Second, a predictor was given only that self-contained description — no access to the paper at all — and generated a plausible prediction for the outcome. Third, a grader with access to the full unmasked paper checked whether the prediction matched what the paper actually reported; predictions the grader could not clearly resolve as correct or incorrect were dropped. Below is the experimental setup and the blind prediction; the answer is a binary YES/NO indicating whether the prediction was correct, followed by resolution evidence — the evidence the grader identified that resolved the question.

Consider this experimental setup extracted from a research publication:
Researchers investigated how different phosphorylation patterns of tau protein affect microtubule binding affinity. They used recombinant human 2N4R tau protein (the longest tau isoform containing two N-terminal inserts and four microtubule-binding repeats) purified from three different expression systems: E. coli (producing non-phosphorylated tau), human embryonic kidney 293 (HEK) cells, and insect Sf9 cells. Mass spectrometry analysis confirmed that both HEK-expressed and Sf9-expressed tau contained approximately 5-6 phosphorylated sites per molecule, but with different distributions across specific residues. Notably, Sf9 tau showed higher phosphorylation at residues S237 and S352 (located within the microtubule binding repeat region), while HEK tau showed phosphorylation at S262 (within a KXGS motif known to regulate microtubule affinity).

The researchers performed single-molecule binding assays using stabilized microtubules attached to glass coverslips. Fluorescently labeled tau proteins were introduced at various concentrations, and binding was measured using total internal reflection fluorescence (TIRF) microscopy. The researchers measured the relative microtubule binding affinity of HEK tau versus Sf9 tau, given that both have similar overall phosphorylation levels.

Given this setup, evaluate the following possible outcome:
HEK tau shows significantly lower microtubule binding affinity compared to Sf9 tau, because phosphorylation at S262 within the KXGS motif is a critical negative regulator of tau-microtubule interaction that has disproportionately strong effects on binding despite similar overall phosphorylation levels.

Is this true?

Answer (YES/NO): NO